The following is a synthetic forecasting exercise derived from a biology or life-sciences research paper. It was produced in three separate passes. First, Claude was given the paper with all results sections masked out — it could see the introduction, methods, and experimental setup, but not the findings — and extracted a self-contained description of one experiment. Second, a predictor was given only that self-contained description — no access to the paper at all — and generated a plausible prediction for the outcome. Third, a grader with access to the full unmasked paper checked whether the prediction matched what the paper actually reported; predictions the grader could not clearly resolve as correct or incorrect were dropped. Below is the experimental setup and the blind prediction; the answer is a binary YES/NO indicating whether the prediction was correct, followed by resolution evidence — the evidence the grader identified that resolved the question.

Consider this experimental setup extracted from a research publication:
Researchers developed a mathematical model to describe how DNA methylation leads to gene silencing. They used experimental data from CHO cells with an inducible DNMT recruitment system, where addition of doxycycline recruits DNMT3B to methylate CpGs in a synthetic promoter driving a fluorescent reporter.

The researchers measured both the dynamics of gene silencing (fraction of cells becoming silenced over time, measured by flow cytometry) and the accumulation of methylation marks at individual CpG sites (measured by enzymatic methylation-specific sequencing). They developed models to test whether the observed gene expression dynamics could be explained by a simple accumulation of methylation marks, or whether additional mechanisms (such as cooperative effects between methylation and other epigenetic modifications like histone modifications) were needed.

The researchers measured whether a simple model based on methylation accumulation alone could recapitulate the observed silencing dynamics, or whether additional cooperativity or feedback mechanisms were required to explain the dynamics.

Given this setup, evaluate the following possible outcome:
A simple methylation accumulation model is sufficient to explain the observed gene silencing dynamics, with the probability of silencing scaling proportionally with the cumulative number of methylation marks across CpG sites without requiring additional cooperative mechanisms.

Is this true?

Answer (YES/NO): NO